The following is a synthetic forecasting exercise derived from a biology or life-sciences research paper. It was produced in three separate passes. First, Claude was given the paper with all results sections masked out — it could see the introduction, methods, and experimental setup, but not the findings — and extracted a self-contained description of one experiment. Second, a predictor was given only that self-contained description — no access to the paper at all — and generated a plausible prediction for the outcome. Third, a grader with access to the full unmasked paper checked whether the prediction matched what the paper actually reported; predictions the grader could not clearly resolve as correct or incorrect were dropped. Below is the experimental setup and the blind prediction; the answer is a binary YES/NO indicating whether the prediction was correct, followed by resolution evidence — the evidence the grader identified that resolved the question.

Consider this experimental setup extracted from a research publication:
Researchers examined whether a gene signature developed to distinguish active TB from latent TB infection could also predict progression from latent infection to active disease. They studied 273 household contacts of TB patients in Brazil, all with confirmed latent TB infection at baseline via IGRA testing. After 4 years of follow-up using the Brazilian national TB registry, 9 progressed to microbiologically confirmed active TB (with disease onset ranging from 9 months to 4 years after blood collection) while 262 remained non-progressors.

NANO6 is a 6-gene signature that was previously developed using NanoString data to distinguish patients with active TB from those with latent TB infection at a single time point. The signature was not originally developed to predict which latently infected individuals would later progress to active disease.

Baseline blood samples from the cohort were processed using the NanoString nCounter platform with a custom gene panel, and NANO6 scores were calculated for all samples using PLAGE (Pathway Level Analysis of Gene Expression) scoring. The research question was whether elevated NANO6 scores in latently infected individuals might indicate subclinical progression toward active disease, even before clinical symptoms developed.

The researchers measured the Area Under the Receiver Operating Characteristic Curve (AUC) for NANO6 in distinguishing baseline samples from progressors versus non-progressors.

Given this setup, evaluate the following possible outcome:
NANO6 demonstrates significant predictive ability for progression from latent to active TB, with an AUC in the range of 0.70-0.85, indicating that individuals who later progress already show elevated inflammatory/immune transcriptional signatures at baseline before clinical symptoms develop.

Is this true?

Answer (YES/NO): YES